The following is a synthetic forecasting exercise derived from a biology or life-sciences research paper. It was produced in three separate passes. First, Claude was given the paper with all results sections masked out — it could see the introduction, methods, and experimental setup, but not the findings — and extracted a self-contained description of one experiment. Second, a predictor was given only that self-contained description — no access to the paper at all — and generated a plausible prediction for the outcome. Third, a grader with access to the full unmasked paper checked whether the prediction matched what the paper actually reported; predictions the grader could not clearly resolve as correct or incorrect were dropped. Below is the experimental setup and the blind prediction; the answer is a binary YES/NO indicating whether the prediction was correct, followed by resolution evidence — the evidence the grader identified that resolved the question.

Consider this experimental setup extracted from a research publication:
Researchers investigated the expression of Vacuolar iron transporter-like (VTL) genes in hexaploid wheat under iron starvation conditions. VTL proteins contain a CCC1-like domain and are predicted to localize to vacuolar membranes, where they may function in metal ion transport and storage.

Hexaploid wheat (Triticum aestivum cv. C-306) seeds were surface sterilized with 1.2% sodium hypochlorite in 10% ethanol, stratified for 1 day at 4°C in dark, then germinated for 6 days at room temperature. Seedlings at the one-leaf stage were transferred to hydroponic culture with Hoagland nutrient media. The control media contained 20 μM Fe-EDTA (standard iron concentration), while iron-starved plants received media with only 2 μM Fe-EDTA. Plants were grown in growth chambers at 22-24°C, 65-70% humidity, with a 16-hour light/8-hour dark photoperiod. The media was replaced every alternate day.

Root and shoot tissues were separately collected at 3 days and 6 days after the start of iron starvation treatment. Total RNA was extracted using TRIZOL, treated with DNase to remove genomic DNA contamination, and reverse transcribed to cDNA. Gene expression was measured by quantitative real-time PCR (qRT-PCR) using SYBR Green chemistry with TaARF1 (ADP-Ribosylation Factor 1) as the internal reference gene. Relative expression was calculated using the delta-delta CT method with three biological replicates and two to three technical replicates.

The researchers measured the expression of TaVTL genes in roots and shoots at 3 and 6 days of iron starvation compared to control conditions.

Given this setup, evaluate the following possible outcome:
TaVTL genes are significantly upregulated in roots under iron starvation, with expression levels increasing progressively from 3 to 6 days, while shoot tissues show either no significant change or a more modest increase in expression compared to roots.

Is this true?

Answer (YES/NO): NO